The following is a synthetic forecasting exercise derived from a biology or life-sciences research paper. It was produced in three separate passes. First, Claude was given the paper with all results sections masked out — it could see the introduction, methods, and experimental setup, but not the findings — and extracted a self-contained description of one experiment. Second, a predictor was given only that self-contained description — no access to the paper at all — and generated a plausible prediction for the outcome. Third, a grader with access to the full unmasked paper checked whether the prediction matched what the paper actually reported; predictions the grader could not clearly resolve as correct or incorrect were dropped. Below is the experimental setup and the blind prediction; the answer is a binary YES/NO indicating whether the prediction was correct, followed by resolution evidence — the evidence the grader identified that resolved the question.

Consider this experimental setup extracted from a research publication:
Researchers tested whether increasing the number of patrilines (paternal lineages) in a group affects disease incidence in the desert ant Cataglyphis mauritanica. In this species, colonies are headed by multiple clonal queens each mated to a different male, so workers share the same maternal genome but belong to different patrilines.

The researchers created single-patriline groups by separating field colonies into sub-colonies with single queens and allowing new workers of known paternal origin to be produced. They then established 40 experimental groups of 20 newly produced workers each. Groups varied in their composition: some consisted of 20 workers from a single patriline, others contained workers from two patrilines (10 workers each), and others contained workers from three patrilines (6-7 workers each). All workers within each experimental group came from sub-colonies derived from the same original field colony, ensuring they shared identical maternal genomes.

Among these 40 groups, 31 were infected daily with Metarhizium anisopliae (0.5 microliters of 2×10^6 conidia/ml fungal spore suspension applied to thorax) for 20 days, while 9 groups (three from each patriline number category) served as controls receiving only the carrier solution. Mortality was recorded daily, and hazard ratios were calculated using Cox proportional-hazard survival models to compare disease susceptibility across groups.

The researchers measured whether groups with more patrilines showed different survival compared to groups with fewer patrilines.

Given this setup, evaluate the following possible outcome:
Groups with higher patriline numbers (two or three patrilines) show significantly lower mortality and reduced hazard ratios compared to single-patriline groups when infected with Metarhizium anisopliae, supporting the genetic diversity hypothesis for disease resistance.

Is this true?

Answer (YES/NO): YES